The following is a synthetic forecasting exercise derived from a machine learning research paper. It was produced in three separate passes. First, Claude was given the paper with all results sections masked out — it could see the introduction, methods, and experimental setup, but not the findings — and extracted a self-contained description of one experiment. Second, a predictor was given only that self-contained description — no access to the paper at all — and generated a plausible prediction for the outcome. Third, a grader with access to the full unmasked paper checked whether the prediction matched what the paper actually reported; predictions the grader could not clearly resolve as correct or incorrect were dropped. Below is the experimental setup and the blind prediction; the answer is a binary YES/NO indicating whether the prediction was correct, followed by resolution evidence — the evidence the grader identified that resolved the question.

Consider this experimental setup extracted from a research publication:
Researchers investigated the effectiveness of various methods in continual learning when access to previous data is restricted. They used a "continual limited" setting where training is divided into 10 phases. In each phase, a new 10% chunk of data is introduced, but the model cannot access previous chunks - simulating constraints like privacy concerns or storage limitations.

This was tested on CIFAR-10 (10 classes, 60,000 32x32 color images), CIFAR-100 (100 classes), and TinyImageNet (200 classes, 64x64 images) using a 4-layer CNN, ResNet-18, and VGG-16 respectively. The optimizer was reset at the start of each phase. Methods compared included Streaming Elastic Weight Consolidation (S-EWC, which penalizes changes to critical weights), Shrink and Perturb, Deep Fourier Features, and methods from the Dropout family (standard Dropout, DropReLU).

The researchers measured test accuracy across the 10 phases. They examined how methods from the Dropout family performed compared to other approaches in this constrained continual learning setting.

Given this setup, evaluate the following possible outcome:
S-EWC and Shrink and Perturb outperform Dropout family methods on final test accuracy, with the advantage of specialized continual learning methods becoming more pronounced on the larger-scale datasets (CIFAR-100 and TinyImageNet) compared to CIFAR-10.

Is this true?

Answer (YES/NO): NO